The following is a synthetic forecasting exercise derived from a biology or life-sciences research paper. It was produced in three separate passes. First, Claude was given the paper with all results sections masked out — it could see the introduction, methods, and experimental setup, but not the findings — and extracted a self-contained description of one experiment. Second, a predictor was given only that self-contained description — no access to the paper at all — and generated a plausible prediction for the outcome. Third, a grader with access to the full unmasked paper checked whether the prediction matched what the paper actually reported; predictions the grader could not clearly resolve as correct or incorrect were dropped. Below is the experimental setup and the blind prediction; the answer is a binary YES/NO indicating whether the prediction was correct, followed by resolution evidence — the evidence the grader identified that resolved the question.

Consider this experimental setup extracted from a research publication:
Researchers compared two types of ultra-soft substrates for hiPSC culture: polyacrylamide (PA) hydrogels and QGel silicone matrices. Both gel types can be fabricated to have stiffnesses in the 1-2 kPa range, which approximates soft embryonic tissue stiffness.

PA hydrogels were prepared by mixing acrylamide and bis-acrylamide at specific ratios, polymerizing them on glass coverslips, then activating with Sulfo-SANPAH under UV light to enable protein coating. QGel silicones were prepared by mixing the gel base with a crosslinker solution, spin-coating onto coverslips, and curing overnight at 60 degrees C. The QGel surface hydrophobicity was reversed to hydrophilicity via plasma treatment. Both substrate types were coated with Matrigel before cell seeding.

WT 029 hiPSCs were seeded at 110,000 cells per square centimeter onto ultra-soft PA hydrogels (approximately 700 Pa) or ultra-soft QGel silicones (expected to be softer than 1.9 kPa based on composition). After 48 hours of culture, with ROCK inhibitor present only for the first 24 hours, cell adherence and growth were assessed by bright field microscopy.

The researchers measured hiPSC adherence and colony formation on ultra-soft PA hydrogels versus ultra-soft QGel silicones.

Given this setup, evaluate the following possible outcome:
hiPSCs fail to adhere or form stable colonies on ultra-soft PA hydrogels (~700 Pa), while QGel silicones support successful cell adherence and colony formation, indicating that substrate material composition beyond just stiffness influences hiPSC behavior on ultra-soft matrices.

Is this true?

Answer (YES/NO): YES